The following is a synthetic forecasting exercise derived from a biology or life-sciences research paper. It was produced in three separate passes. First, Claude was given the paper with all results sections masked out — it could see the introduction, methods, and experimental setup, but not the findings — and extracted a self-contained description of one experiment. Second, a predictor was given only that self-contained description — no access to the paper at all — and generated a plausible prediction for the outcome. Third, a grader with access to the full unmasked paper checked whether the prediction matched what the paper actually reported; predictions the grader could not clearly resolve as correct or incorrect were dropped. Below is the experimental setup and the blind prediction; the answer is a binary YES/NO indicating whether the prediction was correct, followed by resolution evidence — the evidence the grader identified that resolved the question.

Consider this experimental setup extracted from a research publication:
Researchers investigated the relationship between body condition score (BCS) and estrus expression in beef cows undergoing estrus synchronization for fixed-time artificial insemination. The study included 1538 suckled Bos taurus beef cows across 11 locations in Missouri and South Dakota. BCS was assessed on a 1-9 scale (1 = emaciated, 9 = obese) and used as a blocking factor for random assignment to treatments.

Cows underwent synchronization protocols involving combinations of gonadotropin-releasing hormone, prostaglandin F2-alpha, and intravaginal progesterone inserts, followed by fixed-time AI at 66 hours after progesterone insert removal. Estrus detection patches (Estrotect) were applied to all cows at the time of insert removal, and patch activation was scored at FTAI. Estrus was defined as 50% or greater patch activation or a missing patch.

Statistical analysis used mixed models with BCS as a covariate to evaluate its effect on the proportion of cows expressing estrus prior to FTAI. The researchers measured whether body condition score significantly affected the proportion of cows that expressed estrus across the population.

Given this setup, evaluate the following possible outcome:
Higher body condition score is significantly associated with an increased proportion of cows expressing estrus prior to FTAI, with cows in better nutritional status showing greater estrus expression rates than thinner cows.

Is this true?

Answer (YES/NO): YES